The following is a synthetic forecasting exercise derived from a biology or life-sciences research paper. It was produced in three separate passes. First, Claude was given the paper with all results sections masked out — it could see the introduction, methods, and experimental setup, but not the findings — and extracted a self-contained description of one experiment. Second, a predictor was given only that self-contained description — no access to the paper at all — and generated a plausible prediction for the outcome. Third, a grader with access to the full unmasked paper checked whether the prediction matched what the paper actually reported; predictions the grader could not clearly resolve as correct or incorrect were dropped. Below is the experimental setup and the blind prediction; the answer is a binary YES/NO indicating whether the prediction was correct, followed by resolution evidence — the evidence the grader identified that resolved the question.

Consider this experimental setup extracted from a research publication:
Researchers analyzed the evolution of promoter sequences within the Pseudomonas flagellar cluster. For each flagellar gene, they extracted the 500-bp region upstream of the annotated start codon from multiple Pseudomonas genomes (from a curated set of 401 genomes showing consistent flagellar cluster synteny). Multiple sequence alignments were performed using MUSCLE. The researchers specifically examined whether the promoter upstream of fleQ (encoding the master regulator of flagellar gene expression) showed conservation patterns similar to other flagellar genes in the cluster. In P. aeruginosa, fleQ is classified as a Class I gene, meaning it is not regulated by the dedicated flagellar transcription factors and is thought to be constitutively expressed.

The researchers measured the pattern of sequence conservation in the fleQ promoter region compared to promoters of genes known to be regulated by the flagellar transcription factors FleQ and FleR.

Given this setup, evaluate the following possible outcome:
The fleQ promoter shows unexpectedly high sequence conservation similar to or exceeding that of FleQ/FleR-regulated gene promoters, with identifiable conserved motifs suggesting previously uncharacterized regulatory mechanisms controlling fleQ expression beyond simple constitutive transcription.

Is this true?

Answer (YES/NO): NO